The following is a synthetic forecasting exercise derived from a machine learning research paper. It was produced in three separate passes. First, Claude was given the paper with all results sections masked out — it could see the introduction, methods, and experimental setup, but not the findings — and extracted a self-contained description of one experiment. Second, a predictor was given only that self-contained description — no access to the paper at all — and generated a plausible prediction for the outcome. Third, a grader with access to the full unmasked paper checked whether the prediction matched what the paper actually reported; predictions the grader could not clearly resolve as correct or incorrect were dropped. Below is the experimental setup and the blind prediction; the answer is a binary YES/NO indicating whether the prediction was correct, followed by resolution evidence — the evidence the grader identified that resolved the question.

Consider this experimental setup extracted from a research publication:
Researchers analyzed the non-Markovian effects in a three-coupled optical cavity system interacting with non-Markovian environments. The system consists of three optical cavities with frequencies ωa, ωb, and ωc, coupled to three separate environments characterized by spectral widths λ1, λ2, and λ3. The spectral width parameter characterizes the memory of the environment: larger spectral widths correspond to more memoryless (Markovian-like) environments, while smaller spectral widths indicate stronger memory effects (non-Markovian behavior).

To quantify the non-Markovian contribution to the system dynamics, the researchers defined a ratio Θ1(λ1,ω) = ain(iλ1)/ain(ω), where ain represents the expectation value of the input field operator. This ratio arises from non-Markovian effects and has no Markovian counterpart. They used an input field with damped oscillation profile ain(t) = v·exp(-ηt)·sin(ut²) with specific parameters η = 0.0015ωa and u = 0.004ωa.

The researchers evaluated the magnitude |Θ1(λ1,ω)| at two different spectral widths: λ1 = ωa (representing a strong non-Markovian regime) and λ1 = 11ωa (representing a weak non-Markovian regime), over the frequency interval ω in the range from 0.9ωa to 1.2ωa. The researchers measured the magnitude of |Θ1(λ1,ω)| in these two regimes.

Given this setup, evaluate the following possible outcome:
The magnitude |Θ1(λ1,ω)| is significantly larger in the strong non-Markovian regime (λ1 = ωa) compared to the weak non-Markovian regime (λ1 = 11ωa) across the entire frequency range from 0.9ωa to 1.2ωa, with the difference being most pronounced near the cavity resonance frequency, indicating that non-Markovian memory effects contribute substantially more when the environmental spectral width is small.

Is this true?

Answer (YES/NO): NO